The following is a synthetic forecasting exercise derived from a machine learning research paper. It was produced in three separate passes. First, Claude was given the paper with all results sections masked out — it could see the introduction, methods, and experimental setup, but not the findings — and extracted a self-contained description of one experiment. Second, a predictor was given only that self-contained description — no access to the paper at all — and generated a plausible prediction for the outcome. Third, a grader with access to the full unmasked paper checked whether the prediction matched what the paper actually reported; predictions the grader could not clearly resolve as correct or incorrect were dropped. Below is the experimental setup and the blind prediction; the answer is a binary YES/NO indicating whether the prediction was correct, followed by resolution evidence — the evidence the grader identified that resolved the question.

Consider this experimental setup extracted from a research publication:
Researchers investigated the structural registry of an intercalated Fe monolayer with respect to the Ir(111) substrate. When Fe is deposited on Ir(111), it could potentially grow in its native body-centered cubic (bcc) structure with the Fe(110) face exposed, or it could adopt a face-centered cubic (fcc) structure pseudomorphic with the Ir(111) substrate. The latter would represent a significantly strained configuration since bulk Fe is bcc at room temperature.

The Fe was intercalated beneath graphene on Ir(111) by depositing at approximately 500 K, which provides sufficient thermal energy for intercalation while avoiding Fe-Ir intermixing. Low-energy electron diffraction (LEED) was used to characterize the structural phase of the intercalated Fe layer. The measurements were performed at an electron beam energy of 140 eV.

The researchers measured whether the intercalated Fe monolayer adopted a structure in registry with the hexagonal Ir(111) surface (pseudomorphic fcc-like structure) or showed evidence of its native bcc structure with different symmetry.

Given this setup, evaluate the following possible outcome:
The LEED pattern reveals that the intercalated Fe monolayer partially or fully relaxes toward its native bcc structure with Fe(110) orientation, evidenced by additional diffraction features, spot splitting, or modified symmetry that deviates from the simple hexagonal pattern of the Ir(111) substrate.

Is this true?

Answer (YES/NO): NO